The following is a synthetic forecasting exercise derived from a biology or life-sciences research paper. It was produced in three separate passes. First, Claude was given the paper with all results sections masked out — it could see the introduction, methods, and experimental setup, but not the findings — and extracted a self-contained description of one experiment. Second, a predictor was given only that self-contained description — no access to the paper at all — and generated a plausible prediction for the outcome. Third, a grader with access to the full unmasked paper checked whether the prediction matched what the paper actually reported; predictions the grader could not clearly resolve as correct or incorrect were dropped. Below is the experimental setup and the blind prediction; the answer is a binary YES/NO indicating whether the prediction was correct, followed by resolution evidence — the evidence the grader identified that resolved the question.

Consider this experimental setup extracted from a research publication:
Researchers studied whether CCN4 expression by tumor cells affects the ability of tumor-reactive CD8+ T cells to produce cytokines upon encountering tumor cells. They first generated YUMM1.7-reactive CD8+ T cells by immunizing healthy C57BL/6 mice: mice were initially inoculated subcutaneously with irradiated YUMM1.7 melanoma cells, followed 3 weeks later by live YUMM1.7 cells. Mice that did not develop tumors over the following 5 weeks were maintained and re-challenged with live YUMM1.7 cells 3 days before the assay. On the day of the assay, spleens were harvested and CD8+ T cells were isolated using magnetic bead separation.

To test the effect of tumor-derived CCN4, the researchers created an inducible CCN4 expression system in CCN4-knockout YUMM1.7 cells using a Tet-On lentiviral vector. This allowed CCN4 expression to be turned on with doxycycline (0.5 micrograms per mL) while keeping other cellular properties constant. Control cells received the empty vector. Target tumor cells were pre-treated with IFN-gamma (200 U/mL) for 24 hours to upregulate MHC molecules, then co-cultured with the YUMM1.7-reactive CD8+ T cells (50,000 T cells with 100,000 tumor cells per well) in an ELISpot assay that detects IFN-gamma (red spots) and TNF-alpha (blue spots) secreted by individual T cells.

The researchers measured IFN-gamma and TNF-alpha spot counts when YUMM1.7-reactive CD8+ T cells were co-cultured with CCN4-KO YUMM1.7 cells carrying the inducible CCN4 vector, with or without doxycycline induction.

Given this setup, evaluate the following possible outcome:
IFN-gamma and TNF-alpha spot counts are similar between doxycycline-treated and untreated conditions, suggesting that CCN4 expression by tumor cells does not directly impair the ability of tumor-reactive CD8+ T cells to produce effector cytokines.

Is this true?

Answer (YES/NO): NO